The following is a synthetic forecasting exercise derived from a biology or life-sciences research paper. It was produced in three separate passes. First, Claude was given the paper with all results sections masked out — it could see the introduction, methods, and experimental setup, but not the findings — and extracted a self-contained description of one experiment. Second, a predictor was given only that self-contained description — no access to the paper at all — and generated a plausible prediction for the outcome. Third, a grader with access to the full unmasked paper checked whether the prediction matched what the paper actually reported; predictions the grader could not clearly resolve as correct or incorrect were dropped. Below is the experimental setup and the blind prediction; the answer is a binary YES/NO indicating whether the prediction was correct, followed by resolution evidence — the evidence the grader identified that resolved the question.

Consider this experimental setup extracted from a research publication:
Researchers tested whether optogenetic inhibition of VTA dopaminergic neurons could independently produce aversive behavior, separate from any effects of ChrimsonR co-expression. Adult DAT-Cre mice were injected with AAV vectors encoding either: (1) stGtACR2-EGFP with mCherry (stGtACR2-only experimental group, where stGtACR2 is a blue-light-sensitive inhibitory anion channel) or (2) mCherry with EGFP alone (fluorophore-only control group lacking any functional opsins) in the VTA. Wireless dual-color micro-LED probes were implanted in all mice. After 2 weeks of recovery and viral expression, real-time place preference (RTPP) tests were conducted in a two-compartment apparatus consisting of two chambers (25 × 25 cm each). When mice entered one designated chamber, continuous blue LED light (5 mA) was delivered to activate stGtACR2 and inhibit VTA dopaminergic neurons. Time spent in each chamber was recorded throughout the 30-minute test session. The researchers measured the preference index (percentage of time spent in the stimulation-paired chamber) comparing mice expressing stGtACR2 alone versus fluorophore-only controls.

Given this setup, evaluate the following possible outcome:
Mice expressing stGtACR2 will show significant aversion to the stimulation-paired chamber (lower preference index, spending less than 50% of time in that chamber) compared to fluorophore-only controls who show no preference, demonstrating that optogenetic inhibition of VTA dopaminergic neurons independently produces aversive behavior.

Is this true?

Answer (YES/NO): YES